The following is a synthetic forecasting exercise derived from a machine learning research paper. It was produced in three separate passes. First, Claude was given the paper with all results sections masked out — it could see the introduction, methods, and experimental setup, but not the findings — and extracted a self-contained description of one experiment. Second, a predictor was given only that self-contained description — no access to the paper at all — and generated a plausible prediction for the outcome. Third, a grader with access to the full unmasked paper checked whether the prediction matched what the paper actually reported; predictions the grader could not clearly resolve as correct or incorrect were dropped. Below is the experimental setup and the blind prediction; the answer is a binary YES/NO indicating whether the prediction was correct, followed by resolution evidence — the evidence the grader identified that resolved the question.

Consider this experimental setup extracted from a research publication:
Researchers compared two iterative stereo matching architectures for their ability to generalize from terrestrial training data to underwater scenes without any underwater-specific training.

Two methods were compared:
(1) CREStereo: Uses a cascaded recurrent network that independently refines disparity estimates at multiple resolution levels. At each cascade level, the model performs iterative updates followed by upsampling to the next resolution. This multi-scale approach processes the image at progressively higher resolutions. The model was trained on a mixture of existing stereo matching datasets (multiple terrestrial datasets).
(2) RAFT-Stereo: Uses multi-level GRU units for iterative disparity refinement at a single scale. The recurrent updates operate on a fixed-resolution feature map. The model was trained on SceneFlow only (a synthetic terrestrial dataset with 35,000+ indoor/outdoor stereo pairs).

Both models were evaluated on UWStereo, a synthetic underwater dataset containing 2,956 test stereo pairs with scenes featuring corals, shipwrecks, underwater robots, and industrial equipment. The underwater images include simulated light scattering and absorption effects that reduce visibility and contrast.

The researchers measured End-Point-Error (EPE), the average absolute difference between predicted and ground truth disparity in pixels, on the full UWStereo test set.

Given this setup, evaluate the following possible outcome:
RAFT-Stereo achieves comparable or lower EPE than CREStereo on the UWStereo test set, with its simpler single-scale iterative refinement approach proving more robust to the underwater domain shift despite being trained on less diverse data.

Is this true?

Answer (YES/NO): NO